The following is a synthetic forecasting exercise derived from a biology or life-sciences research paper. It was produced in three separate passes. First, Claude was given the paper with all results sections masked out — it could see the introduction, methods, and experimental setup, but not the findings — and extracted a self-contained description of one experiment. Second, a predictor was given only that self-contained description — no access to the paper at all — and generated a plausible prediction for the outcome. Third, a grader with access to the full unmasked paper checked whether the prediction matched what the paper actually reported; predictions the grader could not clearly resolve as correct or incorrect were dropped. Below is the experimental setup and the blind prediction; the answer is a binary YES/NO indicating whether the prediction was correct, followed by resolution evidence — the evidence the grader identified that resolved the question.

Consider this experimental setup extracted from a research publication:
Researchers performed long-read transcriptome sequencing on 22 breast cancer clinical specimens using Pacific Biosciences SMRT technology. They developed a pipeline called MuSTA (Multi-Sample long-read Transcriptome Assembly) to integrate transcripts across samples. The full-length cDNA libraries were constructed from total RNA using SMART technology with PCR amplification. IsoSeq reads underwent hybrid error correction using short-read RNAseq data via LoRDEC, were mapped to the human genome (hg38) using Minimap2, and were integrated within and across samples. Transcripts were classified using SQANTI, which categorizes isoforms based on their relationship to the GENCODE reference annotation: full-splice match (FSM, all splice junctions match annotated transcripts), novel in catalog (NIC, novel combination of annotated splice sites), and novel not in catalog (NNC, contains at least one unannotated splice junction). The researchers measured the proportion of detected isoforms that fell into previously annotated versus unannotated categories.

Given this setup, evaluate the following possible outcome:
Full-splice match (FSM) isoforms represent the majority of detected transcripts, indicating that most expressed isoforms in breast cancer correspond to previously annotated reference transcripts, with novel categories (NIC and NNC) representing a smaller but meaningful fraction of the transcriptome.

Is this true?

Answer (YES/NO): NO